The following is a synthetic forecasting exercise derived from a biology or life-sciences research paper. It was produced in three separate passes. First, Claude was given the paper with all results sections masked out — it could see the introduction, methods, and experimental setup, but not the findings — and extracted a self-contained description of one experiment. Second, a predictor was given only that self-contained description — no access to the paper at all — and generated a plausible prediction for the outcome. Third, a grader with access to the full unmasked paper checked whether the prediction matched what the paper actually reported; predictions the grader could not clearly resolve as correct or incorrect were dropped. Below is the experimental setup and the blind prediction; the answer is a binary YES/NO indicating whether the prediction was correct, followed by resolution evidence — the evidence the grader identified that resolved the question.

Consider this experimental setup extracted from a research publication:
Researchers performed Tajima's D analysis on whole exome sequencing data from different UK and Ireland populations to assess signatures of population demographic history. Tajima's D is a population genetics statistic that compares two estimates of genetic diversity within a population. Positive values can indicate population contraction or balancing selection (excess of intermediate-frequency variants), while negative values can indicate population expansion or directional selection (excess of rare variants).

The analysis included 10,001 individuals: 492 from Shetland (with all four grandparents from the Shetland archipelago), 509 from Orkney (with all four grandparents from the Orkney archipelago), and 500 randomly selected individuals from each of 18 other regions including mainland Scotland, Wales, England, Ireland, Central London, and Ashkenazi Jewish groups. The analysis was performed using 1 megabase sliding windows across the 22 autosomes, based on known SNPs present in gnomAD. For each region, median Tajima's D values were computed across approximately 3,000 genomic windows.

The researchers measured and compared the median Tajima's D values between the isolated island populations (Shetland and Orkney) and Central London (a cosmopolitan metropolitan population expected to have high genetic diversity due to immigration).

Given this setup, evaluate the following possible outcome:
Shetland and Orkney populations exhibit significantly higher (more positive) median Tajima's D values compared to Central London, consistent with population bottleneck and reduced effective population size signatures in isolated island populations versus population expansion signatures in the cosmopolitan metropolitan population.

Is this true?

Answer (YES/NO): YES